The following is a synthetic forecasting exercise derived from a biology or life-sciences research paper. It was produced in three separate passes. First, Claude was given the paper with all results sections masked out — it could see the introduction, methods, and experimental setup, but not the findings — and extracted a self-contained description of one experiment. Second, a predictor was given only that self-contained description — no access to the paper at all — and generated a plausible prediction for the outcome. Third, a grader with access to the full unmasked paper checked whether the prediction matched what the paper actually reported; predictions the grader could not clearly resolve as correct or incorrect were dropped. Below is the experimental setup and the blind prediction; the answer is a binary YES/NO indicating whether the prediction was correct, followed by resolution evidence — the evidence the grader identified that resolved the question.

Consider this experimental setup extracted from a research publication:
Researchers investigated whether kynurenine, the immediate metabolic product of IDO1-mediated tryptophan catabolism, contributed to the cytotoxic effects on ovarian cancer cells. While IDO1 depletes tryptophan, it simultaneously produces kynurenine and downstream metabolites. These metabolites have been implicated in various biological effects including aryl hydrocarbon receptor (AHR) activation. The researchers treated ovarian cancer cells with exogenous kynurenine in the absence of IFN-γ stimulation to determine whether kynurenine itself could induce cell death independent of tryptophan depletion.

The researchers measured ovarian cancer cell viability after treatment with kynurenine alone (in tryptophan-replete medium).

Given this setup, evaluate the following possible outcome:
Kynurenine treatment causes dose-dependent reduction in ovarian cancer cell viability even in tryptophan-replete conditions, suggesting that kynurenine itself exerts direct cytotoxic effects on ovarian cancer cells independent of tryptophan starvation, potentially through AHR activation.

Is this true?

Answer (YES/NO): NO